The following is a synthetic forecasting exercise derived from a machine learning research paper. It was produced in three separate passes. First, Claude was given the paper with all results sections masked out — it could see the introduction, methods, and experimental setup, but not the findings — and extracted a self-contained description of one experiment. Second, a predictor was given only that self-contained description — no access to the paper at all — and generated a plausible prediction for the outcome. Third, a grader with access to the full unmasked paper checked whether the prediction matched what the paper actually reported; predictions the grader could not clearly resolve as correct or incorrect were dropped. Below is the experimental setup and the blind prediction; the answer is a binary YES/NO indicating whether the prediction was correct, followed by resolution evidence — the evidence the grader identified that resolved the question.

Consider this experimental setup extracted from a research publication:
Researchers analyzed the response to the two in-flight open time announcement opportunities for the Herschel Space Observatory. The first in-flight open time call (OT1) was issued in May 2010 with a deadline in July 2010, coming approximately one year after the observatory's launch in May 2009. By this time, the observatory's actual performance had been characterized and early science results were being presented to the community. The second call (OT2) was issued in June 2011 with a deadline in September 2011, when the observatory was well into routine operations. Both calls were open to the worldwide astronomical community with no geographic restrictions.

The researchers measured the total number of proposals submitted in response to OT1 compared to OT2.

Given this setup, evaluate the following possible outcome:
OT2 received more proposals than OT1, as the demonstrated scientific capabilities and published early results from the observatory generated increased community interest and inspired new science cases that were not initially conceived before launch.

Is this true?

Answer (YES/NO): NO